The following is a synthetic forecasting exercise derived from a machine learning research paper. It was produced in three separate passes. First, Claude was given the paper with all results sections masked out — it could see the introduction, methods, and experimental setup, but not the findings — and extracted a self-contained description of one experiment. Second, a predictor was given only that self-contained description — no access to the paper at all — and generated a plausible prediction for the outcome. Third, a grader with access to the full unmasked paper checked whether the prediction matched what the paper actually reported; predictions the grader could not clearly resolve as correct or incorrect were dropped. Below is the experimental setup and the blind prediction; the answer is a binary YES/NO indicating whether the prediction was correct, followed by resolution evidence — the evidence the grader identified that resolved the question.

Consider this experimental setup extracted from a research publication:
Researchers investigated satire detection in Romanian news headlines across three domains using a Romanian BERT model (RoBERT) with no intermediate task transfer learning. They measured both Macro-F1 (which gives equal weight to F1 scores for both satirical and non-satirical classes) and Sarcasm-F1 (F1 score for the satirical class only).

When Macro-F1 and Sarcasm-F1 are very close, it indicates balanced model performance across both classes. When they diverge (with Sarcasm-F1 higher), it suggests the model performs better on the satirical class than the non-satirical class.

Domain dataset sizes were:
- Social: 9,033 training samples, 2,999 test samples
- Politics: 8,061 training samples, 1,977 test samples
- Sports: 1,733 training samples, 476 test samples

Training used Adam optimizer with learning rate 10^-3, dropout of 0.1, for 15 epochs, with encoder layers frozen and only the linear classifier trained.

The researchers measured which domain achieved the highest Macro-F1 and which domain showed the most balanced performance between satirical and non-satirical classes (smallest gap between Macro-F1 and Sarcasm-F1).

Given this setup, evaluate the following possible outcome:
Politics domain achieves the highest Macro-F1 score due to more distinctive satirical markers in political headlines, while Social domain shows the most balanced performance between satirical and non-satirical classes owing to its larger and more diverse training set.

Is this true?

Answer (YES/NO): NO